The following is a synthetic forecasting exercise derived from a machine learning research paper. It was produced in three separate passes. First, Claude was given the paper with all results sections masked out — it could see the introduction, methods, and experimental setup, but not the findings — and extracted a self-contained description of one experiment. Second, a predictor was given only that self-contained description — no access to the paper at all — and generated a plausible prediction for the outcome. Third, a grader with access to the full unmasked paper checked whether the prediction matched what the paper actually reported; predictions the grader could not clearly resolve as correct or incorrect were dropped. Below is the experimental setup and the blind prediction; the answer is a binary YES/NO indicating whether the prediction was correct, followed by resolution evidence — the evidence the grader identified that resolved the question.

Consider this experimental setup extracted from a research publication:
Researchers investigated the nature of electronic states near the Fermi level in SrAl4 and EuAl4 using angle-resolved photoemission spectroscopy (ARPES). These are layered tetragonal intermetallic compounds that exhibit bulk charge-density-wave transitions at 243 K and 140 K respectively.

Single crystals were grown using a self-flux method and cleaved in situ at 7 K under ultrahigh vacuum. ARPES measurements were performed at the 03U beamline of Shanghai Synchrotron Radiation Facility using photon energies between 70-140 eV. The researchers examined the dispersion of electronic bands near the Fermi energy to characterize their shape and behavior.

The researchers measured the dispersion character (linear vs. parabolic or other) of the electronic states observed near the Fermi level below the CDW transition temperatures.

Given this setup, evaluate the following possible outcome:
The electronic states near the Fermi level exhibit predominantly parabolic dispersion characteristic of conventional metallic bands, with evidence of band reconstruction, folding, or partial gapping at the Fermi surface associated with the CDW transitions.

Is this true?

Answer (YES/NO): NO